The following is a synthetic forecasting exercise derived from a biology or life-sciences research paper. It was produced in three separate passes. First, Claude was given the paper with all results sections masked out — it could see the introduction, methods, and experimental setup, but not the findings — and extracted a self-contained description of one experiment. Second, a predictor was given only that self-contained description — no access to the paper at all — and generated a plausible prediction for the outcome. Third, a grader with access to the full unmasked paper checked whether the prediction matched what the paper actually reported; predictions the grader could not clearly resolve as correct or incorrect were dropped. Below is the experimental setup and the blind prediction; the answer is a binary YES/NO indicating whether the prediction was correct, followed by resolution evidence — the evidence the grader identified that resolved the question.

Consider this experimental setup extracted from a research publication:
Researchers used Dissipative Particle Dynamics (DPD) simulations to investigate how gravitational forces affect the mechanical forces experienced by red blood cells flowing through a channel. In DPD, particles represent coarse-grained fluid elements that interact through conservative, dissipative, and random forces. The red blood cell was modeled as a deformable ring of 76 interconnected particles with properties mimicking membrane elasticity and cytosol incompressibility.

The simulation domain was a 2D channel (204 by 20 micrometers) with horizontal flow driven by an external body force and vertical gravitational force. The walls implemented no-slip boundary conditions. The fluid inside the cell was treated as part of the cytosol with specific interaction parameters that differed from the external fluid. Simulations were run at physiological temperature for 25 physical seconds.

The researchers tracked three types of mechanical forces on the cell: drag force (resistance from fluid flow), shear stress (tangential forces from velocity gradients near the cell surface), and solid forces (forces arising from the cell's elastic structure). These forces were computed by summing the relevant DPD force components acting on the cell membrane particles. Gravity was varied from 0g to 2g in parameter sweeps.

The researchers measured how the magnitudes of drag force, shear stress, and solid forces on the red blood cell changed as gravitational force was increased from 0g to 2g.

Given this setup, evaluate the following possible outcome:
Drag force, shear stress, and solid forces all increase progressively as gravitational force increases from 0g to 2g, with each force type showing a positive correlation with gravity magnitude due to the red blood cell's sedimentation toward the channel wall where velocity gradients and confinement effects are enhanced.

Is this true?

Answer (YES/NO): NO